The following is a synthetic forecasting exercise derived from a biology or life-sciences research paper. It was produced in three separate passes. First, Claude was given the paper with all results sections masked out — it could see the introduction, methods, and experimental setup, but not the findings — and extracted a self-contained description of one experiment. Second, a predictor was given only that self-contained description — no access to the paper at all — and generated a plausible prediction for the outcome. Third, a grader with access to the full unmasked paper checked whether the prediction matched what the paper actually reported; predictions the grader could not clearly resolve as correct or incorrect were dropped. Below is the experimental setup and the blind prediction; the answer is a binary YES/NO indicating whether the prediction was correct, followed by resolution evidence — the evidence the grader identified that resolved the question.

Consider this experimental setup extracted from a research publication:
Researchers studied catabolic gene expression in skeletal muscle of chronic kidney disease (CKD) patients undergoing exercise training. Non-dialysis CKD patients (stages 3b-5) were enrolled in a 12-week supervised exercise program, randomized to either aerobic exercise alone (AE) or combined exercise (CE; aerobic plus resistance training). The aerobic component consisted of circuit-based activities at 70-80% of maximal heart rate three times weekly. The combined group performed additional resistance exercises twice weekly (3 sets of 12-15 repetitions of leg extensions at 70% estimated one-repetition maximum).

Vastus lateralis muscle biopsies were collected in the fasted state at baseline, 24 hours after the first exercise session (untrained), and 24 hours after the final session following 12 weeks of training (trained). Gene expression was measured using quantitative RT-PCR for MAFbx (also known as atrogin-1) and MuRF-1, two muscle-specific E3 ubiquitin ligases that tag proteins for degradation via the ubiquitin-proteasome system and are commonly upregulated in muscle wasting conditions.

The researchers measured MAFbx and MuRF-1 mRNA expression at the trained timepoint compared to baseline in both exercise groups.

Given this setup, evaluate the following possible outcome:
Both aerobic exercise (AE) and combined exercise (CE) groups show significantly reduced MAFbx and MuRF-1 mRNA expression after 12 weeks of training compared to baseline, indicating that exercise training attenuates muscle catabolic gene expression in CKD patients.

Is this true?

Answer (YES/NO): NO